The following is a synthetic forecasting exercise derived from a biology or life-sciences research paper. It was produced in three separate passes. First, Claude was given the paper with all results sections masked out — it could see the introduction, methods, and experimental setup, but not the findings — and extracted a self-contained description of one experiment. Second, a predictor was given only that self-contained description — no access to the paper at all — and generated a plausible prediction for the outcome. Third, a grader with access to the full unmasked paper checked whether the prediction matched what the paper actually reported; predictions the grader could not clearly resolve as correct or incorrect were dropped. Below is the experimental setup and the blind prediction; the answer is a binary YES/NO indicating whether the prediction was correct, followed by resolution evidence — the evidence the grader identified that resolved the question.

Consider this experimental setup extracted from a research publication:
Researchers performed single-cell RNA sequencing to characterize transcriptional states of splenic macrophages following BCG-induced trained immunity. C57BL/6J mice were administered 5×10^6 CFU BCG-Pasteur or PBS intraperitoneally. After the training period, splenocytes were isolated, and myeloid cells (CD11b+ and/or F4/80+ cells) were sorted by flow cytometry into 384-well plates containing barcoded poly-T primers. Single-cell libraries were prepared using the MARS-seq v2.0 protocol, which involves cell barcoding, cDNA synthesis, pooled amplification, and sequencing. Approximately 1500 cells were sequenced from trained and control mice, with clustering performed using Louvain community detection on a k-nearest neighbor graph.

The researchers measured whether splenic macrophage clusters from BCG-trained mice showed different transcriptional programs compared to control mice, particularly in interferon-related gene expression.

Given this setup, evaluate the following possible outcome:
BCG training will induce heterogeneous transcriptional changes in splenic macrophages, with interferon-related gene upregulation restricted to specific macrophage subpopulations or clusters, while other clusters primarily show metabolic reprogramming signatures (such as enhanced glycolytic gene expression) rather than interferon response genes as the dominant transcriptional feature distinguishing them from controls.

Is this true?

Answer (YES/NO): NO